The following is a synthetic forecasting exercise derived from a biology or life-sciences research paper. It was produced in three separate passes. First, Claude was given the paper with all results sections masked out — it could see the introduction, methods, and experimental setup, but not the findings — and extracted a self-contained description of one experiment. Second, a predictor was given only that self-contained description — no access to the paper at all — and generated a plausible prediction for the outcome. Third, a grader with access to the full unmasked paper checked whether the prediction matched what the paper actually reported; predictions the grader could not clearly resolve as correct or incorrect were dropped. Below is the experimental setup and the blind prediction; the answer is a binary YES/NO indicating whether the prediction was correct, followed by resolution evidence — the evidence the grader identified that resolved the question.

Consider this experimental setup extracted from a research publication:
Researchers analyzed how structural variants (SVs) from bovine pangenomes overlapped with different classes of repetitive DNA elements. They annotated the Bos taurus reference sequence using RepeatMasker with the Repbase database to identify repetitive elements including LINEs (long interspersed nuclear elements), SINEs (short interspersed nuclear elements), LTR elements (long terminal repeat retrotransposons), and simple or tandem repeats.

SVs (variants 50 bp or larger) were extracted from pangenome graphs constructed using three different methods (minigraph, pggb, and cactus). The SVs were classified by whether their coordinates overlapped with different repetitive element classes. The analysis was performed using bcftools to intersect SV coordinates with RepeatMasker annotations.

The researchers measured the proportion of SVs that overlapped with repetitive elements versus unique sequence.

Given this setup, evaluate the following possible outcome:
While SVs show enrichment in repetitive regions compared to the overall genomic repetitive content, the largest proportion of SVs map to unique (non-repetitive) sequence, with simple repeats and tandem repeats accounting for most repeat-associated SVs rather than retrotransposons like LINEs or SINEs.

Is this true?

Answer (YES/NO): NO